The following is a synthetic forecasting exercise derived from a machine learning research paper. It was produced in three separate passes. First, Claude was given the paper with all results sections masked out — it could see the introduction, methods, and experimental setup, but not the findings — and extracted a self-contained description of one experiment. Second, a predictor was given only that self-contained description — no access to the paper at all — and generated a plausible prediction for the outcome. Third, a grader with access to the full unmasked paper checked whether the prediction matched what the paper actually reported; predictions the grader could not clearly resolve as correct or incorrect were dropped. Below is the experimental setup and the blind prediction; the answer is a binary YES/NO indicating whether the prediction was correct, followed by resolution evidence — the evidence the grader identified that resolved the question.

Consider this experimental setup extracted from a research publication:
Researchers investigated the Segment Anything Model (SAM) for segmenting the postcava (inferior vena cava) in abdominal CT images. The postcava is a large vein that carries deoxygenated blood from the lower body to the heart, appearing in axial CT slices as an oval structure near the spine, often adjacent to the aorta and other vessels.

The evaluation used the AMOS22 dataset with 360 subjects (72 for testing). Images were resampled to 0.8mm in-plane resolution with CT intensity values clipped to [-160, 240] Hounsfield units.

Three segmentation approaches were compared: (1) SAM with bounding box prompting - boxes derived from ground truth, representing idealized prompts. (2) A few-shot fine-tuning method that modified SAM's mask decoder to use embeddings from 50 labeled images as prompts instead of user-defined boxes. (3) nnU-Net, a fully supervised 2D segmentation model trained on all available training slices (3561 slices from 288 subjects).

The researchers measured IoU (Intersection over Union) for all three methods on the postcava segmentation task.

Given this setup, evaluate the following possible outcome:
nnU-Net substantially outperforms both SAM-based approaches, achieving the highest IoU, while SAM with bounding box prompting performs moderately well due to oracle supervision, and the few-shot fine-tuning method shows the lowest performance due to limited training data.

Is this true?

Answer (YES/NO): NO